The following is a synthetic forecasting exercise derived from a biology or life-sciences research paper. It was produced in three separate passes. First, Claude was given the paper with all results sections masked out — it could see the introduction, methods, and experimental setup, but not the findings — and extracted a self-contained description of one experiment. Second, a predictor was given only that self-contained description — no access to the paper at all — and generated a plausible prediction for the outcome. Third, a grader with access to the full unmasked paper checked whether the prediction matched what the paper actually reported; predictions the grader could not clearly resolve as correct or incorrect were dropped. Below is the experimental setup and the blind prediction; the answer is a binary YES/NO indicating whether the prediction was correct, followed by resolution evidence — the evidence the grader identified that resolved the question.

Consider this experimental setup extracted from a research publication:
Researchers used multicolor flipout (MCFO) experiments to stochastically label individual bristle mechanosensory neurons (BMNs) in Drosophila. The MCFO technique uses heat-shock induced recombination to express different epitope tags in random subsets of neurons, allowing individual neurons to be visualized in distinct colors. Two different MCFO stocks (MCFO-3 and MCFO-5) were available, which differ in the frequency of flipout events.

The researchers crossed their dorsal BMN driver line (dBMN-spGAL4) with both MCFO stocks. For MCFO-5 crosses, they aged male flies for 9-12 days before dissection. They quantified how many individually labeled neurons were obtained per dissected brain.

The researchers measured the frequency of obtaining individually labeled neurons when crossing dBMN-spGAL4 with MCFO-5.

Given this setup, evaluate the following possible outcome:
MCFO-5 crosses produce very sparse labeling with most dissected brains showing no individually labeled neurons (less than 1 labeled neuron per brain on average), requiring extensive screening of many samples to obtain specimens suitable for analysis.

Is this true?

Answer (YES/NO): YES